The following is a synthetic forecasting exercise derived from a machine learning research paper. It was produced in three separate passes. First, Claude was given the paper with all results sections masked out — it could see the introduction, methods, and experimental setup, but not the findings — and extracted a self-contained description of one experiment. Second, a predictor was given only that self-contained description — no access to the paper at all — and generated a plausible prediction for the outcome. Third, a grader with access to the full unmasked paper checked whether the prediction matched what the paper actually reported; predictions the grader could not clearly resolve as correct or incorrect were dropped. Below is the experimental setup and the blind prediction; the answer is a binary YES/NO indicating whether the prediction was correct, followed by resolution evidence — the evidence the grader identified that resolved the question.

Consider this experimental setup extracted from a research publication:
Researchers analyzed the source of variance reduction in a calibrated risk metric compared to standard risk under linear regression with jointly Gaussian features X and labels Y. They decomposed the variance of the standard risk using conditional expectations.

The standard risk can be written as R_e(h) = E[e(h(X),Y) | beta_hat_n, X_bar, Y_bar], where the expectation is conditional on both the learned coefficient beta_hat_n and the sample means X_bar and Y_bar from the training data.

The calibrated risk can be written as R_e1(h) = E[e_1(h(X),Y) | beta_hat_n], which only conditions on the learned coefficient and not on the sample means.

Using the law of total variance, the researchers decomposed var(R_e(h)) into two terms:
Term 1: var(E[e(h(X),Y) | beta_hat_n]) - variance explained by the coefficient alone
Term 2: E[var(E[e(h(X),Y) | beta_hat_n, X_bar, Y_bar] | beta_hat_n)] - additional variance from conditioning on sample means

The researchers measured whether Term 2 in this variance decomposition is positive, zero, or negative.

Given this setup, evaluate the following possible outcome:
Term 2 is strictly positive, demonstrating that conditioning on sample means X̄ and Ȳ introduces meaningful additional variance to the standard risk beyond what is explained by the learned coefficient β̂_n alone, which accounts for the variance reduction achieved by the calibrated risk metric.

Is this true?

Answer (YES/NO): YES